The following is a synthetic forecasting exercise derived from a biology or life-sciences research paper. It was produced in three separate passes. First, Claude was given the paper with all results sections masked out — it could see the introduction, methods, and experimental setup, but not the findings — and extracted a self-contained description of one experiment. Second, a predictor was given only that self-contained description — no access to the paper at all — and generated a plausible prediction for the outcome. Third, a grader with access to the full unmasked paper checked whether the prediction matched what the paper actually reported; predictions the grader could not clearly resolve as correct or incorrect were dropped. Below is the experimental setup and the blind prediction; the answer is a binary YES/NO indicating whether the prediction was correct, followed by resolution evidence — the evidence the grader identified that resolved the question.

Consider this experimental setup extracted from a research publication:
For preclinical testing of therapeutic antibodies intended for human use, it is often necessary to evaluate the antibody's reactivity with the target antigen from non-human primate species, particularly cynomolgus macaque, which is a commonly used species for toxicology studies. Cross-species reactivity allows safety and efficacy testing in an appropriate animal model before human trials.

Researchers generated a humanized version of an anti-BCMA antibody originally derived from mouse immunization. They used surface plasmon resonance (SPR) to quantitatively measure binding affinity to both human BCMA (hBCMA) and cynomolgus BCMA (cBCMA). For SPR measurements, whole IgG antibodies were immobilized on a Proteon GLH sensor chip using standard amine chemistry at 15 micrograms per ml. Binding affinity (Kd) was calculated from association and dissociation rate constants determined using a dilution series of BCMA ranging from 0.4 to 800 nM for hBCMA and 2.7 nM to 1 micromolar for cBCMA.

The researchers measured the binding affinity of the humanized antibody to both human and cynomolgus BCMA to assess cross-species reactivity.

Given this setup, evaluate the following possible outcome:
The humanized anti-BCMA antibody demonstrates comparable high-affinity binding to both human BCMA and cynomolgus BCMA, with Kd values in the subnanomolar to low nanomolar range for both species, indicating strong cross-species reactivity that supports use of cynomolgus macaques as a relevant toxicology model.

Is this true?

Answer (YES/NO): NO